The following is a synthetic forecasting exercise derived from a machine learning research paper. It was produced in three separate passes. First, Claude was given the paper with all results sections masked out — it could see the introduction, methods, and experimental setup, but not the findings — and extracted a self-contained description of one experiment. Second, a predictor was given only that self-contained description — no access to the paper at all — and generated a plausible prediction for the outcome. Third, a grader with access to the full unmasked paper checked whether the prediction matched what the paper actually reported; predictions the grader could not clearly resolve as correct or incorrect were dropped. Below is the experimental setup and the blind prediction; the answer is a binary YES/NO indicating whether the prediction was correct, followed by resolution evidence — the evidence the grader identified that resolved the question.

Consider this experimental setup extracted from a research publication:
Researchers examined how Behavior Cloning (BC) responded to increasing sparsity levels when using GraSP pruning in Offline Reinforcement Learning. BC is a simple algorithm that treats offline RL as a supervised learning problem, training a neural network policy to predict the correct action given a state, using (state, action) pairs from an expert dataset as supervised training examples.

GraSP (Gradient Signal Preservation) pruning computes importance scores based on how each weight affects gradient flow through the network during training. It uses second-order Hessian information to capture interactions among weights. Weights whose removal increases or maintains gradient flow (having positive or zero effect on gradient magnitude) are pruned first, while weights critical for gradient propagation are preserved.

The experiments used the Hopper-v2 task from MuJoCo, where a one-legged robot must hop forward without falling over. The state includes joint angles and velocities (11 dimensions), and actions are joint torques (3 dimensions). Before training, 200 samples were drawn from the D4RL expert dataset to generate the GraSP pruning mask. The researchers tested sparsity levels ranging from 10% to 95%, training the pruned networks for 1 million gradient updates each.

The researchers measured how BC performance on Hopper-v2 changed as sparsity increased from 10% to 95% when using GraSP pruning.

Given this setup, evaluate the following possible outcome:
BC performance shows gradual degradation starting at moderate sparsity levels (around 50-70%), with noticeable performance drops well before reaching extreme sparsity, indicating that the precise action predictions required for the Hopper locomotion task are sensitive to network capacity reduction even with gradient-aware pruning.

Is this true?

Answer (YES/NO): NO